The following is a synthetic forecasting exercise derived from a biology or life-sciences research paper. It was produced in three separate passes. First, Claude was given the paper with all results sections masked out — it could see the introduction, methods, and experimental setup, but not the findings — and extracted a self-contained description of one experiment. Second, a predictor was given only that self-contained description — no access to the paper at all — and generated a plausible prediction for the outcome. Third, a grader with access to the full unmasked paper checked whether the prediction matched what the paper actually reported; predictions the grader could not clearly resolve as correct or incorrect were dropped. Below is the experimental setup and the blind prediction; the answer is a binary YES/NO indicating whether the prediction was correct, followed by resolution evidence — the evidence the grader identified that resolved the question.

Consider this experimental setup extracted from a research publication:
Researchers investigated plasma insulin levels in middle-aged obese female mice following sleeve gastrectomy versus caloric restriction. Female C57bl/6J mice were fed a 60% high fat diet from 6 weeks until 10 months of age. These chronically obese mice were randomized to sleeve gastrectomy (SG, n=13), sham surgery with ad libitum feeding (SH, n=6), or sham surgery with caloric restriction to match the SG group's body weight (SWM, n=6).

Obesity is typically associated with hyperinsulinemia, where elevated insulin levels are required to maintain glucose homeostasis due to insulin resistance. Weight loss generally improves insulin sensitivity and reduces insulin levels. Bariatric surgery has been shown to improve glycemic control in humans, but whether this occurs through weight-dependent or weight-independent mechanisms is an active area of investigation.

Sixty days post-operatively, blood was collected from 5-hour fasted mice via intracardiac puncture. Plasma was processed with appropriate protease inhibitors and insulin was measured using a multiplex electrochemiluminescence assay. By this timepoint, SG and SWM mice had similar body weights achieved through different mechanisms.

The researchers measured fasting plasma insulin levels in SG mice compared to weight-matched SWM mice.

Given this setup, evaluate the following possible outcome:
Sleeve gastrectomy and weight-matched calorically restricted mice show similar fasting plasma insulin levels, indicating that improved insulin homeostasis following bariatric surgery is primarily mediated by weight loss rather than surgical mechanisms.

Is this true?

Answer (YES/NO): YES